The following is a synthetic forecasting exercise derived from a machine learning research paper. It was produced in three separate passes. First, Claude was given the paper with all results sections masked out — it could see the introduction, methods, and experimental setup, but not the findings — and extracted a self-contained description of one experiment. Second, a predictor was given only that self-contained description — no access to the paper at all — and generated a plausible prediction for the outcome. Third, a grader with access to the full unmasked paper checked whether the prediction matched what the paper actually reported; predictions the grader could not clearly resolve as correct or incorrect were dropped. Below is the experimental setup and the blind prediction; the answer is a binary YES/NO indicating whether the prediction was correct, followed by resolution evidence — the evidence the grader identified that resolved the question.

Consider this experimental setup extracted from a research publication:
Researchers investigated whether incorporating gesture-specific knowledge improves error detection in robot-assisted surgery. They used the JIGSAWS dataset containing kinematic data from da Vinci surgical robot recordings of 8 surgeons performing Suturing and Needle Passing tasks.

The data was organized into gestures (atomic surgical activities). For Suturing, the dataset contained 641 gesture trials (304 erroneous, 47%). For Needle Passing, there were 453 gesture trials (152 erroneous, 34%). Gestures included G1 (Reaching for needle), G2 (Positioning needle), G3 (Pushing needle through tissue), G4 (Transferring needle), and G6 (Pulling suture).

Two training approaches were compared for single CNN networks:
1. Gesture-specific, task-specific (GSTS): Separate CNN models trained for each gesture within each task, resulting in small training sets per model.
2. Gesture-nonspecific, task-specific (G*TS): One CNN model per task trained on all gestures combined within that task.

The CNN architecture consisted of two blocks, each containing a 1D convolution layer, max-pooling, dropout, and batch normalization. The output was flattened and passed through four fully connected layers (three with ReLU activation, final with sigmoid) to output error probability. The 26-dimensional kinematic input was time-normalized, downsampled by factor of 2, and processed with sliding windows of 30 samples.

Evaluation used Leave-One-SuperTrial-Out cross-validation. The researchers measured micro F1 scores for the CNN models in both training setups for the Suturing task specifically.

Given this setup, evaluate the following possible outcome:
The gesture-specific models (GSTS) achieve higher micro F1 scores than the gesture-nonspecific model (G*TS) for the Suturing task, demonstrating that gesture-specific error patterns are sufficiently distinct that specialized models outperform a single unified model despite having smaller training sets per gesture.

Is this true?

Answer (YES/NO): YES